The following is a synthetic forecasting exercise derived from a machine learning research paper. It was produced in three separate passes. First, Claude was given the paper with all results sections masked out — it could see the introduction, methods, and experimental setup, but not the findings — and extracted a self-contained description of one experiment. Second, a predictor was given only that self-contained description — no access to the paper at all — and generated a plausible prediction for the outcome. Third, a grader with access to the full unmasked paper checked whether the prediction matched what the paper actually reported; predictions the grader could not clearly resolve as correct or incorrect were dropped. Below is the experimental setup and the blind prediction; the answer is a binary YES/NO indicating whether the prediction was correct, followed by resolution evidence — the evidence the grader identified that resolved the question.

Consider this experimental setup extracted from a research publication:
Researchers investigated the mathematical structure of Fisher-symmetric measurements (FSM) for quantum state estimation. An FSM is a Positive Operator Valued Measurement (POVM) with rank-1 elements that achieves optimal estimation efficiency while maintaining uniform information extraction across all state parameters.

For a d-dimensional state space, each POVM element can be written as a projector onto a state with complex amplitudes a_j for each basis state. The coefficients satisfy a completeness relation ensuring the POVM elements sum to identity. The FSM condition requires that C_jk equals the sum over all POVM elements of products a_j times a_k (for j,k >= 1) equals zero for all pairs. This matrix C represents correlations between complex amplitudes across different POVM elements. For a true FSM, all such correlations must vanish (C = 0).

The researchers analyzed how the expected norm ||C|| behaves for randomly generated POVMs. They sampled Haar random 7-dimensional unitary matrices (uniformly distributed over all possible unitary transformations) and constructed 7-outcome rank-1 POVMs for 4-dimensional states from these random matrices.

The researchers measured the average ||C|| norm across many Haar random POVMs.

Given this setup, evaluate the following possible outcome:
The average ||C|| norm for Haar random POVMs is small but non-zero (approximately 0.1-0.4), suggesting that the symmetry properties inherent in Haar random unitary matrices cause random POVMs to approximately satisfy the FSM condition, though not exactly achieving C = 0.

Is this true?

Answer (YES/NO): NO